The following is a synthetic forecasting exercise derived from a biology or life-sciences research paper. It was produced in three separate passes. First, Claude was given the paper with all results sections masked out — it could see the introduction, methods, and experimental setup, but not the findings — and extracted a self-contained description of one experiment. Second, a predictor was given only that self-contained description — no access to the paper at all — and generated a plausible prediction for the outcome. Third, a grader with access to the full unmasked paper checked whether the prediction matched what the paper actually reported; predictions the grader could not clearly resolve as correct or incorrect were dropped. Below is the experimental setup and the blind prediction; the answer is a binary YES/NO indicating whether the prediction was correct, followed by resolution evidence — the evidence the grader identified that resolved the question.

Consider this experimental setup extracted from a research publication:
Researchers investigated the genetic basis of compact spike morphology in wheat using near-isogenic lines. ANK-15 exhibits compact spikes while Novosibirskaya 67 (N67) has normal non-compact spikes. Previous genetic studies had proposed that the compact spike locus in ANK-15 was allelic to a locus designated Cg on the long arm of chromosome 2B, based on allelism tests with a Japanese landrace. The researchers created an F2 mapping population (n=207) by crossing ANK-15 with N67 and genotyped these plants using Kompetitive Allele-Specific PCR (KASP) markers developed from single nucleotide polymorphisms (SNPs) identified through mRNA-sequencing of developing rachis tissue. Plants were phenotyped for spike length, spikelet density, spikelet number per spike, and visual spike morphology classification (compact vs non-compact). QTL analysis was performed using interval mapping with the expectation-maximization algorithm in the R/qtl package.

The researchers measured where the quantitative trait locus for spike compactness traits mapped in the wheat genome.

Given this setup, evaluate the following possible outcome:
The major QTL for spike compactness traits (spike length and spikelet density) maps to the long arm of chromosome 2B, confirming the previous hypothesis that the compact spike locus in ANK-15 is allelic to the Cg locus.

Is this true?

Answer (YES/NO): NO